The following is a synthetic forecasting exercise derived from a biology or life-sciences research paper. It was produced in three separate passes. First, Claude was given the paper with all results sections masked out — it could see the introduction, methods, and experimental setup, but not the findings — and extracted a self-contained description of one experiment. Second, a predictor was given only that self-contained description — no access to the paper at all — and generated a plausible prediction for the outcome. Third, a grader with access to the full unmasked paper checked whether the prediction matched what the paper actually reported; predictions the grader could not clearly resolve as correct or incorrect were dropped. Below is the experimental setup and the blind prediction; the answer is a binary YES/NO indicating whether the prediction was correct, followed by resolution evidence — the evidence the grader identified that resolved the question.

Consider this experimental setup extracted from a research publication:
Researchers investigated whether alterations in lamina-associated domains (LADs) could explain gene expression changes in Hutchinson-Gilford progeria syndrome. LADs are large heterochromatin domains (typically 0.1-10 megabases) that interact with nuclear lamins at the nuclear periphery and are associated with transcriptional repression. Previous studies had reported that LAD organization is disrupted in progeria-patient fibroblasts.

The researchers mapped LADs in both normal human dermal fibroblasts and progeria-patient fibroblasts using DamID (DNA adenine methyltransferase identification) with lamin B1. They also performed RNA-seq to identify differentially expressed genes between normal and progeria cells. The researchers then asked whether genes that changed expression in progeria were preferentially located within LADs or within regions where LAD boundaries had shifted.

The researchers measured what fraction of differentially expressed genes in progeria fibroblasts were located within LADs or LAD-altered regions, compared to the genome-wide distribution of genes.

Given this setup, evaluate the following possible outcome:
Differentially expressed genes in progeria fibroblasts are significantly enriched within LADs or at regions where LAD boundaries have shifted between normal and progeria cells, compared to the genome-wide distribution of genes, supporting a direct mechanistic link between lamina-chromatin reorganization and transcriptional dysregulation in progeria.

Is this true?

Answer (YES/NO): NO